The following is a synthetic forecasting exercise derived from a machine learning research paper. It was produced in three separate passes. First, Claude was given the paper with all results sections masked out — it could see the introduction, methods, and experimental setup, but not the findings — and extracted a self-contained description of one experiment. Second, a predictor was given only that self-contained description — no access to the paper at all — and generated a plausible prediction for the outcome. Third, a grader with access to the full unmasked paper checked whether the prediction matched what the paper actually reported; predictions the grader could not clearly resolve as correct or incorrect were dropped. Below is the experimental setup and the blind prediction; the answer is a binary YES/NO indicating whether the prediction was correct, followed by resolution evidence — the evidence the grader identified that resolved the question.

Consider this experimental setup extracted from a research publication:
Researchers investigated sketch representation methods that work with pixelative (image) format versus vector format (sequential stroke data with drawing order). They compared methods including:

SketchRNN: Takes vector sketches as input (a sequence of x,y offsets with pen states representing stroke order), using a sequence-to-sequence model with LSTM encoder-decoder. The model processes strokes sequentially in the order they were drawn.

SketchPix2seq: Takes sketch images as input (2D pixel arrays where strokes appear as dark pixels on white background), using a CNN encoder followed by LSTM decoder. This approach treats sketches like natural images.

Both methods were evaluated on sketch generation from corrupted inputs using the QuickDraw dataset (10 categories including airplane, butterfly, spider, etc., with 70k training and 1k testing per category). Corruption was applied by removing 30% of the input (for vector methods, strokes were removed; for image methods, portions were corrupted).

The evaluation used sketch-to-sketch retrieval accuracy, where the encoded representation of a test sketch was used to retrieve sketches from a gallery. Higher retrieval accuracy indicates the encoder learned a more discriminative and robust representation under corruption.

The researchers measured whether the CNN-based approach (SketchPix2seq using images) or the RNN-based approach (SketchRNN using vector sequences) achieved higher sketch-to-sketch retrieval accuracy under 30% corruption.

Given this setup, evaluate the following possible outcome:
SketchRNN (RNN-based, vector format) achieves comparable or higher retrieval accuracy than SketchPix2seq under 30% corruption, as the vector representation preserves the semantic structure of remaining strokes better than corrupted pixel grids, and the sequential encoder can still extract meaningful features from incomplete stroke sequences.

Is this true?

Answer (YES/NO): YES